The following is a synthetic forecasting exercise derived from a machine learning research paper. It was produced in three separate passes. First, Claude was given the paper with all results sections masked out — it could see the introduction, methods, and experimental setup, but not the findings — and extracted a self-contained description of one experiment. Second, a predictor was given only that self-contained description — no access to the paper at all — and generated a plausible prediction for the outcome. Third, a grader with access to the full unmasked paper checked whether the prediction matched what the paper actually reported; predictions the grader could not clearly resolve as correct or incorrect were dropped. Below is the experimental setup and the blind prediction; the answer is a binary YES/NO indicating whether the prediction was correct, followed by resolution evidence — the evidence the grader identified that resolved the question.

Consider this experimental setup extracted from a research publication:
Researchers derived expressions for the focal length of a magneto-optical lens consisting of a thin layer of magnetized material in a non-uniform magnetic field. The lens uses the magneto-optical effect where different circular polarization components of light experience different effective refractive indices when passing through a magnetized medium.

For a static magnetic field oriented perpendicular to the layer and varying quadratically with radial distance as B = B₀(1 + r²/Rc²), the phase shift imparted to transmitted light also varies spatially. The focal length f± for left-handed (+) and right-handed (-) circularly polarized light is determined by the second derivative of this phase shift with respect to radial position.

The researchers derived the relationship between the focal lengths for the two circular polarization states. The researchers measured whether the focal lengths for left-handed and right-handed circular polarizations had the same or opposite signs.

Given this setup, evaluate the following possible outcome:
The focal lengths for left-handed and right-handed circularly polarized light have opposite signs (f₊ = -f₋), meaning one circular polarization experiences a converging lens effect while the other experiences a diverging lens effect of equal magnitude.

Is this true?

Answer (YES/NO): NO